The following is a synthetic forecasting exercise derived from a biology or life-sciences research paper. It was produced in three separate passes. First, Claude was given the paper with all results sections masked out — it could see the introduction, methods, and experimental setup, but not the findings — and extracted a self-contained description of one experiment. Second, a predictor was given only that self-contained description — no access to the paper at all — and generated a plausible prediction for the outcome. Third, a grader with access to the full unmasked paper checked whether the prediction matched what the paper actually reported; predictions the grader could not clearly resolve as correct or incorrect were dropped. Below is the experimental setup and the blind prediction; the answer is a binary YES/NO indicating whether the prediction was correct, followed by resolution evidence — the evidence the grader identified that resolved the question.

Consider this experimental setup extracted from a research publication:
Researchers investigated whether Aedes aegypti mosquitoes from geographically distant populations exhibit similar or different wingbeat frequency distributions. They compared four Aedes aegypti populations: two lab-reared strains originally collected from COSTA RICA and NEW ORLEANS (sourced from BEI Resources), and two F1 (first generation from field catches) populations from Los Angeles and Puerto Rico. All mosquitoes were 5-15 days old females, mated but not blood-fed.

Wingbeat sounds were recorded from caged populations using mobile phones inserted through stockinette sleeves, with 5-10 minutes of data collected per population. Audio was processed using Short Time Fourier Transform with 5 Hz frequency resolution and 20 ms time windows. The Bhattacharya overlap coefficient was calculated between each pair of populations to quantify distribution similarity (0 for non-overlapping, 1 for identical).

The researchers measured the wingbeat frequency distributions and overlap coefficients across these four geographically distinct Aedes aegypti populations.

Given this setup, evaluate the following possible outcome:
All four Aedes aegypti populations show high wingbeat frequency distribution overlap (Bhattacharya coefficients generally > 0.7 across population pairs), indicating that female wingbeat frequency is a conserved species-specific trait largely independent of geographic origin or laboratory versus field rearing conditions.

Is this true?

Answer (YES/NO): NO